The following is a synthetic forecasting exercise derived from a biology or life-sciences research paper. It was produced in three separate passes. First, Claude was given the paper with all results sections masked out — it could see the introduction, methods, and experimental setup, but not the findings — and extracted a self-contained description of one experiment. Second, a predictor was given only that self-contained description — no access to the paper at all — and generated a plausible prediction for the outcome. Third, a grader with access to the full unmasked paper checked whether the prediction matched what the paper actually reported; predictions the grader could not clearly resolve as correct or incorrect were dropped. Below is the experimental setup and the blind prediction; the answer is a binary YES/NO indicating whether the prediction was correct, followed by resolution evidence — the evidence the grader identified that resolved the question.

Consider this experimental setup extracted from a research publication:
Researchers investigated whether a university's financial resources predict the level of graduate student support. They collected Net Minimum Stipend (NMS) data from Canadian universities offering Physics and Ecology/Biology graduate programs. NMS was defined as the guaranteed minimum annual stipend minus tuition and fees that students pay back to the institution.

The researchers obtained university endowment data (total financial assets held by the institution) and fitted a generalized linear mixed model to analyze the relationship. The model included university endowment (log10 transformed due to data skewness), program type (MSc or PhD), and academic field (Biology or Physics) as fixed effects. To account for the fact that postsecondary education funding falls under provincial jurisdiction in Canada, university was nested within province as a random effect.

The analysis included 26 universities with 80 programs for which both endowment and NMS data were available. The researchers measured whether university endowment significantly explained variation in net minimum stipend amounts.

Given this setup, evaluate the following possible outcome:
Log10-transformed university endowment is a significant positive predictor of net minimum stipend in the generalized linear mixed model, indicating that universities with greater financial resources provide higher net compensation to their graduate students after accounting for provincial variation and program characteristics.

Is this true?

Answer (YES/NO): YES